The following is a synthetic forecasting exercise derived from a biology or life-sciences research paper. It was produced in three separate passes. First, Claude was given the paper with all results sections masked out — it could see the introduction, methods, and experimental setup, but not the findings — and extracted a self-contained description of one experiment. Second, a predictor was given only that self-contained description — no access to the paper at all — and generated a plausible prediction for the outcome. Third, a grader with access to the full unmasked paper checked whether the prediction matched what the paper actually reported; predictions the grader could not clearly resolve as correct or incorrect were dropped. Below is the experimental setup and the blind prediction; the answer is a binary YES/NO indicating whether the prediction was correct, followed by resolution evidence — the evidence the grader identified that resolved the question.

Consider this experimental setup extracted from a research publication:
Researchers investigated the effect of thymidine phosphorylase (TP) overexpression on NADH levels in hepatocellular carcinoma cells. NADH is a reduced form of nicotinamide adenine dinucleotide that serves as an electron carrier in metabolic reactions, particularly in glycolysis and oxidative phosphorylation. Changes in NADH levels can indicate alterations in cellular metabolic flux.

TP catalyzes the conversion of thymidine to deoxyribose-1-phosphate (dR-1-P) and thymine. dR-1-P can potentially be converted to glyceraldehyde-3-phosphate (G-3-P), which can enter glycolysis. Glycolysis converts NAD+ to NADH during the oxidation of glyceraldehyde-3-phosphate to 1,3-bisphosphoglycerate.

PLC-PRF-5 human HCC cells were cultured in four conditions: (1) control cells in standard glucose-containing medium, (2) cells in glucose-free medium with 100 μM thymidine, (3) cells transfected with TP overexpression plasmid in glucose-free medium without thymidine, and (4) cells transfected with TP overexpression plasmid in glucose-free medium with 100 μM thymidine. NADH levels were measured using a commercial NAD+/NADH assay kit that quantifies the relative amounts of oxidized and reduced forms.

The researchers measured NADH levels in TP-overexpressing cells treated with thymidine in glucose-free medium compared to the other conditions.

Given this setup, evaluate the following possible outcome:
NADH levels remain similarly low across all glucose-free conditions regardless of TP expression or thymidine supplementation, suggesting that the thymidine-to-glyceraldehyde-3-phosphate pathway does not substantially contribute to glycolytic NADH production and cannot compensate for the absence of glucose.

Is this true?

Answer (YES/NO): YES